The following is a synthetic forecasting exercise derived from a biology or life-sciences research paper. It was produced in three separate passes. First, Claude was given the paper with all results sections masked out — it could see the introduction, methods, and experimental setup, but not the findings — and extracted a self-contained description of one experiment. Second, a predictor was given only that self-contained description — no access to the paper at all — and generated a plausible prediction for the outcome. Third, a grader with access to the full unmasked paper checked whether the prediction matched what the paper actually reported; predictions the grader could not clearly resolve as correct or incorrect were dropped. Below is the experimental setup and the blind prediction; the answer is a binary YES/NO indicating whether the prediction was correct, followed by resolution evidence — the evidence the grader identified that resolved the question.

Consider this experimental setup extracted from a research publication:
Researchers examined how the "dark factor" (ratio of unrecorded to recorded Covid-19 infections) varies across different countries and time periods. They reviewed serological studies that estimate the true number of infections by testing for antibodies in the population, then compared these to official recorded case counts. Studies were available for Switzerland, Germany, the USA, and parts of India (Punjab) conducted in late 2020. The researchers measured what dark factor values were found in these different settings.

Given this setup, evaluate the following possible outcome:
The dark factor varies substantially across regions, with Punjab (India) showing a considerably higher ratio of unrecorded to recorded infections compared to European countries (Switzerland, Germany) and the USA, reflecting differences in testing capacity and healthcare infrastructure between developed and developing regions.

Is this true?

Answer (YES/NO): YES